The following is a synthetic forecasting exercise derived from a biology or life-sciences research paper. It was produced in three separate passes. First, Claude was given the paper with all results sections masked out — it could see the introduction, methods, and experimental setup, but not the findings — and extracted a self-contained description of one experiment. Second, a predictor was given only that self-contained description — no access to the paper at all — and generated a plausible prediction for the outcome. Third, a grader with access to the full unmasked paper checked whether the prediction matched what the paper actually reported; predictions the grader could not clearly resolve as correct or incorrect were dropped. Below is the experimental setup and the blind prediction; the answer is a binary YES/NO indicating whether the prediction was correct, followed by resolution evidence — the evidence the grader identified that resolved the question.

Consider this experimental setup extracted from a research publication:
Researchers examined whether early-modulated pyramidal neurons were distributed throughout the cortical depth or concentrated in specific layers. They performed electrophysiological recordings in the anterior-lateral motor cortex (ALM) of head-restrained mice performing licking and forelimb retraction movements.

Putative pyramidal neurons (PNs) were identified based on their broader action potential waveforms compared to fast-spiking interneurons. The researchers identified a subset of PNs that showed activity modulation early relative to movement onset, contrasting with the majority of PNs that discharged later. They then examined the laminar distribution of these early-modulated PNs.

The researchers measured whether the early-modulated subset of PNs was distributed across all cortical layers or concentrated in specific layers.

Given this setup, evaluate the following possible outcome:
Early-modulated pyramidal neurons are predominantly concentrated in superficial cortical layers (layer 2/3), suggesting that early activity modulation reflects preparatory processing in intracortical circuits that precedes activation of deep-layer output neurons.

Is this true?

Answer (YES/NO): NO